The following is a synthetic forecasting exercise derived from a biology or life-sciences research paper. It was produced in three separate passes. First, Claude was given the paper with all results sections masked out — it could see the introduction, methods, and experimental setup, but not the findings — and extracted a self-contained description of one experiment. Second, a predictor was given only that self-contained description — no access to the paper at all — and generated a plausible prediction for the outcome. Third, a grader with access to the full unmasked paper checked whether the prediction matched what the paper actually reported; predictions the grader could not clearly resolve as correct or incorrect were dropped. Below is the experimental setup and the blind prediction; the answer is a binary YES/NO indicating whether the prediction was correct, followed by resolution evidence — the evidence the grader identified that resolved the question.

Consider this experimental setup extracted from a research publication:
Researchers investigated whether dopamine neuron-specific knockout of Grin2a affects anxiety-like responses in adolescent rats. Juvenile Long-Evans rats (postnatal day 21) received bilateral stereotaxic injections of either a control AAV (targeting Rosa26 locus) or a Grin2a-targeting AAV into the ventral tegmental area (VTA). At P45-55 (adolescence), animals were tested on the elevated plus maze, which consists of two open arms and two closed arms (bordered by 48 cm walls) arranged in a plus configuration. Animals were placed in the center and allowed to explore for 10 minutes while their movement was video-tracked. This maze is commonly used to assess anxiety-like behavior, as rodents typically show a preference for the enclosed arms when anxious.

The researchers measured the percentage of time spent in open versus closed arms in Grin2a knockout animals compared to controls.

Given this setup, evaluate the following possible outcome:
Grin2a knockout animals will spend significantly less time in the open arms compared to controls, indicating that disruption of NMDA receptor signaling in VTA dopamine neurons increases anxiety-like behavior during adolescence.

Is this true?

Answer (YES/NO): NO